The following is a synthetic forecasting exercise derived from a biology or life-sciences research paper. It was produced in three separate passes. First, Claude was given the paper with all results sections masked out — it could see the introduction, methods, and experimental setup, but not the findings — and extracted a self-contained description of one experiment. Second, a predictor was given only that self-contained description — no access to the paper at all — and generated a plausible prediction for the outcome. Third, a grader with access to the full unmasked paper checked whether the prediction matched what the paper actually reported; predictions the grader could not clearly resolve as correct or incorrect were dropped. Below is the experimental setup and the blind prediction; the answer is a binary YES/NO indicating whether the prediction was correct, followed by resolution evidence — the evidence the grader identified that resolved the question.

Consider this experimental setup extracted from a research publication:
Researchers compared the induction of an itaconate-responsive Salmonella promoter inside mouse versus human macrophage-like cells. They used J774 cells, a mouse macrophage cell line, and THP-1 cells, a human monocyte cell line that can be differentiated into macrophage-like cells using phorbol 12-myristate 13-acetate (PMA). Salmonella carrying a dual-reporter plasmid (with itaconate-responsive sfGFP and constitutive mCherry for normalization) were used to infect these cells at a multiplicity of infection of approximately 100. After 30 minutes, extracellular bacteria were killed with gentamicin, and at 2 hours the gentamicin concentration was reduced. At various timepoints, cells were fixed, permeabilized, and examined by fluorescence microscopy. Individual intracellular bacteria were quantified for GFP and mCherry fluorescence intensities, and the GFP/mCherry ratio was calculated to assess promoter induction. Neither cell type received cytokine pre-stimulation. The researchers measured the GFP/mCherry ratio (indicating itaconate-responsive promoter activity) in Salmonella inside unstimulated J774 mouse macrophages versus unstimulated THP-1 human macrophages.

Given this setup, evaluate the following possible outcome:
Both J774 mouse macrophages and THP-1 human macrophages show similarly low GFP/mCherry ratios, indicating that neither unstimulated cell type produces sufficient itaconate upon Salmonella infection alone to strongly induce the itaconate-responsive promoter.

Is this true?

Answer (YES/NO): NO